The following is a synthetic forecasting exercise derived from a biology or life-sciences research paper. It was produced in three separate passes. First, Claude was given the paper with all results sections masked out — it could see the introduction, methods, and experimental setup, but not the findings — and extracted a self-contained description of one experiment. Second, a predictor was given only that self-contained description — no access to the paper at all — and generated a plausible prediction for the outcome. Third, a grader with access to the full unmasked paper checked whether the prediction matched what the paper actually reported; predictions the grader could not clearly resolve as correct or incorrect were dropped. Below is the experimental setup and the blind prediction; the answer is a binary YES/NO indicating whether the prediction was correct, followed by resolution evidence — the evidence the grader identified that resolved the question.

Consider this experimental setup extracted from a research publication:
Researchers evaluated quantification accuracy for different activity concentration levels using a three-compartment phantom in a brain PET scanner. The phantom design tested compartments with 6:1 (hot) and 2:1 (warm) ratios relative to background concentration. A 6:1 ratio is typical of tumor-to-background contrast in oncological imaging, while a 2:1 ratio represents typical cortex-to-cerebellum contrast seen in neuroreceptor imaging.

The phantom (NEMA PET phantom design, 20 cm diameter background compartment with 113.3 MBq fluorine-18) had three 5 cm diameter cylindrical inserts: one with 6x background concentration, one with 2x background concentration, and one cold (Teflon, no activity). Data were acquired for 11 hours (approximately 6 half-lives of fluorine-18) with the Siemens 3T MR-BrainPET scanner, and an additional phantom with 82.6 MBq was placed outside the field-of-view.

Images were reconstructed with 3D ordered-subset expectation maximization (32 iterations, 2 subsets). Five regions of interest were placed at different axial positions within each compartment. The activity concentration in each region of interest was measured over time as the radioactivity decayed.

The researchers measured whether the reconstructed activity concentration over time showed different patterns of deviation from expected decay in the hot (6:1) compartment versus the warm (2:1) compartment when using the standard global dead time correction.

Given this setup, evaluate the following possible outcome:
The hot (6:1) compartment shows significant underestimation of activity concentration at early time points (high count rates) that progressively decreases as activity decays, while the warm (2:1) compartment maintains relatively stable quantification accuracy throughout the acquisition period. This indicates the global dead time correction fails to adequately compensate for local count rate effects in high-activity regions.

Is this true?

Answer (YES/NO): NO